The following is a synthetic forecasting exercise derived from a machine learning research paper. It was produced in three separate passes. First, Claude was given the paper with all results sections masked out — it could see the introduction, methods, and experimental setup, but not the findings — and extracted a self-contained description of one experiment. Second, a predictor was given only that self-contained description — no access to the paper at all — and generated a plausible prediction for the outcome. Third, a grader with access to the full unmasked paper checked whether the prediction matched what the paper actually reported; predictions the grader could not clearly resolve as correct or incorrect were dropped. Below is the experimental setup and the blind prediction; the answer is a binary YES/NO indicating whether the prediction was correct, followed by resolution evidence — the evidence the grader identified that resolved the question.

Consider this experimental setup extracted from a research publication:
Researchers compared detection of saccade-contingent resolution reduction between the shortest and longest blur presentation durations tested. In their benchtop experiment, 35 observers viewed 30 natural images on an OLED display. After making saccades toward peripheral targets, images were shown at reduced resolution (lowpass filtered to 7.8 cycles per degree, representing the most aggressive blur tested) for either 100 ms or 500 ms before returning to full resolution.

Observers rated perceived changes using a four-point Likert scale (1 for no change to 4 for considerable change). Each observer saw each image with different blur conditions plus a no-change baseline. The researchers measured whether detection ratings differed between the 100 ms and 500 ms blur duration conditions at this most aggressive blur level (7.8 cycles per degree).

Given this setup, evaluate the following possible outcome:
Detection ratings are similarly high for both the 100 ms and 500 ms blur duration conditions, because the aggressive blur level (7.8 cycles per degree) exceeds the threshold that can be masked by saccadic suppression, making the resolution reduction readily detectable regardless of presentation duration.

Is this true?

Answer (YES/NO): NO